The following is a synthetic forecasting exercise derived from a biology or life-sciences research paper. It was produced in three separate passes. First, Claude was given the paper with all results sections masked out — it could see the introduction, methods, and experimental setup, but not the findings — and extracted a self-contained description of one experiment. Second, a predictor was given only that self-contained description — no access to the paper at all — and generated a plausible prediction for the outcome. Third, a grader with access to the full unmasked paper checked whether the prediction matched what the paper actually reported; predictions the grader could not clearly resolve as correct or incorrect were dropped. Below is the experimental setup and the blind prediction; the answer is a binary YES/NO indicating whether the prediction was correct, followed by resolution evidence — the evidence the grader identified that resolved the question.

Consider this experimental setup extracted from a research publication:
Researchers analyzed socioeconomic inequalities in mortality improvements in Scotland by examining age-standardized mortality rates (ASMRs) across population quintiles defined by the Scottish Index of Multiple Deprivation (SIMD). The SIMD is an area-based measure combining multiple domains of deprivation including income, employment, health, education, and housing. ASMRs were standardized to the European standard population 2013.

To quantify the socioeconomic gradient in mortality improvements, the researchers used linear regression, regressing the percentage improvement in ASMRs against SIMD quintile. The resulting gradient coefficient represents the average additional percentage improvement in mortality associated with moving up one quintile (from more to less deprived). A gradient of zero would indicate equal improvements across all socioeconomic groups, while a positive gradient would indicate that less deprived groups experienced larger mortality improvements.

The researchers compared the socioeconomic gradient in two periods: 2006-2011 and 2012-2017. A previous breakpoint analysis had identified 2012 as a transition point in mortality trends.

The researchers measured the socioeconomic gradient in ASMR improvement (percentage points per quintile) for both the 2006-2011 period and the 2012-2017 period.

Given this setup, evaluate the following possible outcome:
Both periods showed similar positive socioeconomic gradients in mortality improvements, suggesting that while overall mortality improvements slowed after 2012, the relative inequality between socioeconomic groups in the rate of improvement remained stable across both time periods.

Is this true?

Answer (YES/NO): NO